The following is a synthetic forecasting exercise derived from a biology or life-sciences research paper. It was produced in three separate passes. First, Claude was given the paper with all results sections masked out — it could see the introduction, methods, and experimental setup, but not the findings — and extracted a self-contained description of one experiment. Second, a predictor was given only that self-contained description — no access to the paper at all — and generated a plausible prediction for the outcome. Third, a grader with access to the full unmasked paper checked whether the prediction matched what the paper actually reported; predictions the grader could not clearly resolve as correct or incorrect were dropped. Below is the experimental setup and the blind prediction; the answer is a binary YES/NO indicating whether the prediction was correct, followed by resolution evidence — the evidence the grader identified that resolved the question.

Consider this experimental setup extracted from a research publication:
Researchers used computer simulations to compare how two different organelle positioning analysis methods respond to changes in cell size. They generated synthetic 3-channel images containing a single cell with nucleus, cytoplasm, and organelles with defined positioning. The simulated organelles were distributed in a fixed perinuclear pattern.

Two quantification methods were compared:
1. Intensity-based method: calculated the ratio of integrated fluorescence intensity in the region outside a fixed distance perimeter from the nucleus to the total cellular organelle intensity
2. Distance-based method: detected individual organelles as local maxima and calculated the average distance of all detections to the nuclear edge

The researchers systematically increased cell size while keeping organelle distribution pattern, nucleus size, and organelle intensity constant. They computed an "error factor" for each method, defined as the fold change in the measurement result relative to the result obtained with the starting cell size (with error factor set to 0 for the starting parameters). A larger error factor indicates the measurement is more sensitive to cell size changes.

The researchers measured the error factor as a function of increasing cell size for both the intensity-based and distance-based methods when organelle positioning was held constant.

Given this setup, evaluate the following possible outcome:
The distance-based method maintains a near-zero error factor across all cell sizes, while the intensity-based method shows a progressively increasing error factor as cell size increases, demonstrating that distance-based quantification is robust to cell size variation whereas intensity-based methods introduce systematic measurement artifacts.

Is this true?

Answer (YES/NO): NO